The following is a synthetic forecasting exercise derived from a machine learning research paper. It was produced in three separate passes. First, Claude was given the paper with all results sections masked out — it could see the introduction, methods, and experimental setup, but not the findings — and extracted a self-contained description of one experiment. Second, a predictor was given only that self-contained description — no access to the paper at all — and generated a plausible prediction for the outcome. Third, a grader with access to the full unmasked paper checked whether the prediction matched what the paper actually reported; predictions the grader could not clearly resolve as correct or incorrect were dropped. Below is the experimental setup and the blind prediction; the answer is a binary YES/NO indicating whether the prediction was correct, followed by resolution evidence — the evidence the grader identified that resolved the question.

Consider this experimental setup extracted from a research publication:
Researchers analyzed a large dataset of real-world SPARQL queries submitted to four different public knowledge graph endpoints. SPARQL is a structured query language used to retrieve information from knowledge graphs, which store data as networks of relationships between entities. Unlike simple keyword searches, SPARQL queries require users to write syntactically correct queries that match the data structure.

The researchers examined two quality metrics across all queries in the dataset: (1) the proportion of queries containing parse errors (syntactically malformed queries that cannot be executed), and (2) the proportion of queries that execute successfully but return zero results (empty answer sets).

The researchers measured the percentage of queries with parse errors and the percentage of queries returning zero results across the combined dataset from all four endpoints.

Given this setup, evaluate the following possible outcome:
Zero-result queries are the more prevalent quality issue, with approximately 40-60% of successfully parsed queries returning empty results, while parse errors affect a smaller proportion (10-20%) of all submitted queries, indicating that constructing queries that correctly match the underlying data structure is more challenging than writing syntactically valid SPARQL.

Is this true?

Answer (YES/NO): NO